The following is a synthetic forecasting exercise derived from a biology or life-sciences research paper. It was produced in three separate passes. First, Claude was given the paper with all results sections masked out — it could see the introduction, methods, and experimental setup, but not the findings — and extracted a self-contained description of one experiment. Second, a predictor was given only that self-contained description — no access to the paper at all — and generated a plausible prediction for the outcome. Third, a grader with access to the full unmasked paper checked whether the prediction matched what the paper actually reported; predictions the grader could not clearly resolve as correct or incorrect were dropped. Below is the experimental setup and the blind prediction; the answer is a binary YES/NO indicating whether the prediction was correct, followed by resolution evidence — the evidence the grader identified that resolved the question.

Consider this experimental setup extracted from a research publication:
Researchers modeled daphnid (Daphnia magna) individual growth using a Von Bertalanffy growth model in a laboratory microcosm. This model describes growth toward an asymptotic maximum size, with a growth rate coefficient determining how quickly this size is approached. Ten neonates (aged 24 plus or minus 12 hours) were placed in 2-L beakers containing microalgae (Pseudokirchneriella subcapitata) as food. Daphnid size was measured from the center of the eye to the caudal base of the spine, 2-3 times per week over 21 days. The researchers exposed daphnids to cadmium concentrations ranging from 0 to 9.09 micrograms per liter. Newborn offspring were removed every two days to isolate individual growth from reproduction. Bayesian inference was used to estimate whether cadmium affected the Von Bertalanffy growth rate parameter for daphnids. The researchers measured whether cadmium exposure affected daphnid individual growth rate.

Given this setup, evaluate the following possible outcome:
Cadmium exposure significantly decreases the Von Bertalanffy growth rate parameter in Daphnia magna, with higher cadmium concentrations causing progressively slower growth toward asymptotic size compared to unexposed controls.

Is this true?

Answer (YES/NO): NO